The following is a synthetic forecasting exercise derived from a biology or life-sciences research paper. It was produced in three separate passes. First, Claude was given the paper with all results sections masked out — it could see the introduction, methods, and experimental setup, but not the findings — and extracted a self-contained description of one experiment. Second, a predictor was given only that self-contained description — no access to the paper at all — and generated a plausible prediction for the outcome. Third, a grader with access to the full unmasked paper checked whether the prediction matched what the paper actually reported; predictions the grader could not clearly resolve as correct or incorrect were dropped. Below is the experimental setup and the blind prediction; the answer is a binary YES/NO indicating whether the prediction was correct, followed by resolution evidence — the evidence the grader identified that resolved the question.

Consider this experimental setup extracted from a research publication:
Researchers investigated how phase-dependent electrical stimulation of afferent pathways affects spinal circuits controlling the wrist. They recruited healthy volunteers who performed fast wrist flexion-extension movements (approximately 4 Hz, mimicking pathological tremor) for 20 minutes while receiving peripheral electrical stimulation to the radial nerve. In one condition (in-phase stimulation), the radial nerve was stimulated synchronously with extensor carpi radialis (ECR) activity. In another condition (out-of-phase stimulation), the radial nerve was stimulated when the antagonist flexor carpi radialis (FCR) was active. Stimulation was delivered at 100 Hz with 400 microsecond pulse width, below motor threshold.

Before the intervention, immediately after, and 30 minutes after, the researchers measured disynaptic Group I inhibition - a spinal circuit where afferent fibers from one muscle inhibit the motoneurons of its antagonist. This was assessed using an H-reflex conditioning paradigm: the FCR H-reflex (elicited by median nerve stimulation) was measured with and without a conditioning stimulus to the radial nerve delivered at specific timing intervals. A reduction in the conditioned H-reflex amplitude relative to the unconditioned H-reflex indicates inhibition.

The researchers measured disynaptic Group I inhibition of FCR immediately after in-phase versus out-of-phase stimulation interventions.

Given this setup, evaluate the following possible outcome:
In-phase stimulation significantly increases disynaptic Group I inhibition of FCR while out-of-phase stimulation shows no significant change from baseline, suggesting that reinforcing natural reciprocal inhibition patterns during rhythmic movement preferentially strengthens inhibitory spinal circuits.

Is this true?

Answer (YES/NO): NO